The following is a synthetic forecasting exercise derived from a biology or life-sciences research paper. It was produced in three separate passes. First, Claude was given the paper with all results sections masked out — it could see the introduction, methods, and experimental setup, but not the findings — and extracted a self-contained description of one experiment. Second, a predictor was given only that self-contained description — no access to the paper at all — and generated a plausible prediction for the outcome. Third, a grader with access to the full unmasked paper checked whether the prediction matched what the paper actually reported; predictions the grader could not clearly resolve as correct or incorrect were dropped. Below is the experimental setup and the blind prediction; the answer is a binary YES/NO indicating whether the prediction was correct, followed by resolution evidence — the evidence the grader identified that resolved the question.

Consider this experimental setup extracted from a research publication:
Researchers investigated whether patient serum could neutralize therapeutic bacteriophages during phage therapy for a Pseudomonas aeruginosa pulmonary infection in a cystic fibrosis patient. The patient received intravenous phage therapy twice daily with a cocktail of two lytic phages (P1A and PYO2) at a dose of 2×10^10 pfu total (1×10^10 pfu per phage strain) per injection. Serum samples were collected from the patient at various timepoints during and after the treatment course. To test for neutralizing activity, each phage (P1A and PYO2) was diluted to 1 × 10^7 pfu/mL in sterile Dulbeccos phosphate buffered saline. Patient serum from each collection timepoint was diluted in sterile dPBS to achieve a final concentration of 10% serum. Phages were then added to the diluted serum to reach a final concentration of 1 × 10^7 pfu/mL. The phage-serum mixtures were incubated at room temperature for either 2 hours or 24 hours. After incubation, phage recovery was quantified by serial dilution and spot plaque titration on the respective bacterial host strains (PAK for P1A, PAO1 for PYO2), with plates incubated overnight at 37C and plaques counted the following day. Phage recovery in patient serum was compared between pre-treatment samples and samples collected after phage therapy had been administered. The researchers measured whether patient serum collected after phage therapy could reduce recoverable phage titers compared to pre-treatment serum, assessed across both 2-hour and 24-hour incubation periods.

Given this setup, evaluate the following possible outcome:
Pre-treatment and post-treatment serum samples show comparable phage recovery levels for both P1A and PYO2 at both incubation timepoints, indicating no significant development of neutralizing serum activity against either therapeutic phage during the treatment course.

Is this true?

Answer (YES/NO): NO